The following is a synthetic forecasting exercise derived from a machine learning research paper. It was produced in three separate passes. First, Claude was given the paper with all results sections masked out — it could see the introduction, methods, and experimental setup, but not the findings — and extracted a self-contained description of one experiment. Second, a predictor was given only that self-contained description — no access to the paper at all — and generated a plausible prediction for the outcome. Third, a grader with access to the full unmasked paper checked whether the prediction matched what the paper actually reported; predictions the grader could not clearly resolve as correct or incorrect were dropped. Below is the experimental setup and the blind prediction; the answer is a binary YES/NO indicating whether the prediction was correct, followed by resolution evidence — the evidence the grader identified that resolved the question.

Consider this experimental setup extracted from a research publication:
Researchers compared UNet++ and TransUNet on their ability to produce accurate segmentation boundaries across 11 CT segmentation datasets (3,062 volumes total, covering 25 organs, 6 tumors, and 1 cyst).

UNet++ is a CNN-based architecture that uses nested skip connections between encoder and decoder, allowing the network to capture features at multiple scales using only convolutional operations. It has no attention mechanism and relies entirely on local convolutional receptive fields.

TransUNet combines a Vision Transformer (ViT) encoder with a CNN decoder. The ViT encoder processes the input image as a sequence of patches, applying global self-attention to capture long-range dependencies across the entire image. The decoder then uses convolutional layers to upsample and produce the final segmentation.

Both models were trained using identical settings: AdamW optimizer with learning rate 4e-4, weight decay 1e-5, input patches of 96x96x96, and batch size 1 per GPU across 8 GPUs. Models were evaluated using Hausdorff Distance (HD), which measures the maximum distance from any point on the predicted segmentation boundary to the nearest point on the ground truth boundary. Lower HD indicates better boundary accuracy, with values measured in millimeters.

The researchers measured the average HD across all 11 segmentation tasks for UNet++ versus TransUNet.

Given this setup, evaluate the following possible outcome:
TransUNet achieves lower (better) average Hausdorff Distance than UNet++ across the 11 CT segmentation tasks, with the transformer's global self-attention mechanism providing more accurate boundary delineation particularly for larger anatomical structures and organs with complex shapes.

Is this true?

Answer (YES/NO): NO